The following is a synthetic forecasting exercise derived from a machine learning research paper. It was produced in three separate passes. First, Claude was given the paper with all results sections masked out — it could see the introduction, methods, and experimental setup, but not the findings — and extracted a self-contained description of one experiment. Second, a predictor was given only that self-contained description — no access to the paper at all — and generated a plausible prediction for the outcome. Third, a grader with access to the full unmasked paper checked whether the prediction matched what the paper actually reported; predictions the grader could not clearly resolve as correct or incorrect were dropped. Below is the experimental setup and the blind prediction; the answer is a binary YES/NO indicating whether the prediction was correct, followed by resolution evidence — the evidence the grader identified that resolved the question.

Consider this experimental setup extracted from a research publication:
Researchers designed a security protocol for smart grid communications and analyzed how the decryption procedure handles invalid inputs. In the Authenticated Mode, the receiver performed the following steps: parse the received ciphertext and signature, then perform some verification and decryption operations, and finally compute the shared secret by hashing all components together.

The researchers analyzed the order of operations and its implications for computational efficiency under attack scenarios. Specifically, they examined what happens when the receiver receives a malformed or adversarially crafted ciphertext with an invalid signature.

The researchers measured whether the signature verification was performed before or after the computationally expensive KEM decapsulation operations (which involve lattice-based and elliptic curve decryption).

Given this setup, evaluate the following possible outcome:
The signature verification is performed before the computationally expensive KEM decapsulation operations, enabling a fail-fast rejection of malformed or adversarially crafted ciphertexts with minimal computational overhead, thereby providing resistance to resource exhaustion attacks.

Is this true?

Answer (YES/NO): YES